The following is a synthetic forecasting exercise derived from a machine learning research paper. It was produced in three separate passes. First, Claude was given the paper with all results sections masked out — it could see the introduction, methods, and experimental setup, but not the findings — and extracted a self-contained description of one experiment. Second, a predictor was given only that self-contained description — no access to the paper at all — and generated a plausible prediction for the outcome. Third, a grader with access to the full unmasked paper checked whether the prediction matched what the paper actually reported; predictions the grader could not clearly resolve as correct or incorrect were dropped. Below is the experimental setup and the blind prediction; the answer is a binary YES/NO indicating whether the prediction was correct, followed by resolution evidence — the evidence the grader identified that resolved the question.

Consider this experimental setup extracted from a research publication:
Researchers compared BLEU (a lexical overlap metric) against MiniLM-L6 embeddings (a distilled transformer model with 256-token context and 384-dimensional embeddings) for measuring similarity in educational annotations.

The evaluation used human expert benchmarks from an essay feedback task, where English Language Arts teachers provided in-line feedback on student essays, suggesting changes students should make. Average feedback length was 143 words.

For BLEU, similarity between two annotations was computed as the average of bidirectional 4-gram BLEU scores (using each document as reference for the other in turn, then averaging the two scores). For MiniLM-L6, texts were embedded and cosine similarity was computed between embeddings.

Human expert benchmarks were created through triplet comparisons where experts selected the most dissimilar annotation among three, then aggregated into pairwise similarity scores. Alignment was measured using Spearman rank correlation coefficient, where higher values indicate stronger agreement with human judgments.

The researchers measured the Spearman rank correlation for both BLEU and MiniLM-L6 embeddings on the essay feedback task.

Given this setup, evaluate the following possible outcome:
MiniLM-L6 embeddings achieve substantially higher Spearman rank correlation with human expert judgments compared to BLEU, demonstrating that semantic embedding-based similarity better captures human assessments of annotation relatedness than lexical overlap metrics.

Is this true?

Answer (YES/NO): NO